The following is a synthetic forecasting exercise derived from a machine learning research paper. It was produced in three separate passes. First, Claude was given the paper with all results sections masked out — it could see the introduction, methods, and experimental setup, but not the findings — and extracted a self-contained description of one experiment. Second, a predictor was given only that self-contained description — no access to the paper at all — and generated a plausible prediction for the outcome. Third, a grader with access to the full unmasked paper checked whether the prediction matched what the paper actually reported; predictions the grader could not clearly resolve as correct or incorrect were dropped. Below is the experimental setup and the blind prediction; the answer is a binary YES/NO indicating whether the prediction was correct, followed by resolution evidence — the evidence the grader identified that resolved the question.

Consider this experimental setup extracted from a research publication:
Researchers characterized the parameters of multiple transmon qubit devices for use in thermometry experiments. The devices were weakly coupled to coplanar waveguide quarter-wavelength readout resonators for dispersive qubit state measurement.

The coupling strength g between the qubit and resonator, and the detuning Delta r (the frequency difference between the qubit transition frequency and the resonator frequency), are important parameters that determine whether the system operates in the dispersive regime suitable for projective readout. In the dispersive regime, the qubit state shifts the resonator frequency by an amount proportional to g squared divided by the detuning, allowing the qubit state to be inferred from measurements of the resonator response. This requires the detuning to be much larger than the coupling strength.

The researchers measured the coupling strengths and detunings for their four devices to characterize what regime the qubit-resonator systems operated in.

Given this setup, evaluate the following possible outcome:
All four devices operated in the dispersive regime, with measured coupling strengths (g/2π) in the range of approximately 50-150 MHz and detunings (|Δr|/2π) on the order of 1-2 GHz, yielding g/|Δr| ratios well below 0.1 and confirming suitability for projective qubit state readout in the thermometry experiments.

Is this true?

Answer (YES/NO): NO